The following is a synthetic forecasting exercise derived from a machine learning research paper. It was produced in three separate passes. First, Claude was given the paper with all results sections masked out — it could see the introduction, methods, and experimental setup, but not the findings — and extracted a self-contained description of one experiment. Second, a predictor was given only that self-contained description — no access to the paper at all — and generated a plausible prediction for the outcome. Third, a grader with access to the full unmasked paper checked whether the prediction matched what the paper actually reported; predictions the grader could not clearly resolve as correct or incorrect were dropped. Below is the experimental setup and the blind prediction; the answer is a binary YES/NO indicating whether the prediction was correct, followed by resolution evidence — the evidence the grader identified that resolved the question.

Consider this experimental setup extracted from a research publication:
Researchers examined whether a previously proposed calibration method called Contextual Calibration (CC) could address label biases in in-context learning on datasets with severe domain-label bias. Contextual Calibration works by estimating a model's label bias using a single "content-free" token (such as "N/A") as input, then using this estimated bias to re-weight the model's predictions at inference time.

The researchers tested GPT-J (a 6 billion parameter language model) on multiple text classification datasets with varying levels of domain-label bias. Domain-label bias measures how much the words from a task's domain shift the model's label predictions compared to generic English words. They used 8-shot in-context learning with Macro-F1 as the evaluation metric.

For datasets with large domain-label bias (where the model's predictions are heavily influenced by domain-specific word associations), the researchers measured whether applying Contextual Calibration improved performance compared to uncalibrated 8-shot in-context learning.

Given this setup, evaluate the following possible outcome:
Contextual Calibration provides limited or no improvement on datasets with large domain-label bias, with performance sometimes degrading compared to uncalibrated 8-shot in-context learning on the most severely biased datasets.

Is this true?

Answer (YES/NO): YES